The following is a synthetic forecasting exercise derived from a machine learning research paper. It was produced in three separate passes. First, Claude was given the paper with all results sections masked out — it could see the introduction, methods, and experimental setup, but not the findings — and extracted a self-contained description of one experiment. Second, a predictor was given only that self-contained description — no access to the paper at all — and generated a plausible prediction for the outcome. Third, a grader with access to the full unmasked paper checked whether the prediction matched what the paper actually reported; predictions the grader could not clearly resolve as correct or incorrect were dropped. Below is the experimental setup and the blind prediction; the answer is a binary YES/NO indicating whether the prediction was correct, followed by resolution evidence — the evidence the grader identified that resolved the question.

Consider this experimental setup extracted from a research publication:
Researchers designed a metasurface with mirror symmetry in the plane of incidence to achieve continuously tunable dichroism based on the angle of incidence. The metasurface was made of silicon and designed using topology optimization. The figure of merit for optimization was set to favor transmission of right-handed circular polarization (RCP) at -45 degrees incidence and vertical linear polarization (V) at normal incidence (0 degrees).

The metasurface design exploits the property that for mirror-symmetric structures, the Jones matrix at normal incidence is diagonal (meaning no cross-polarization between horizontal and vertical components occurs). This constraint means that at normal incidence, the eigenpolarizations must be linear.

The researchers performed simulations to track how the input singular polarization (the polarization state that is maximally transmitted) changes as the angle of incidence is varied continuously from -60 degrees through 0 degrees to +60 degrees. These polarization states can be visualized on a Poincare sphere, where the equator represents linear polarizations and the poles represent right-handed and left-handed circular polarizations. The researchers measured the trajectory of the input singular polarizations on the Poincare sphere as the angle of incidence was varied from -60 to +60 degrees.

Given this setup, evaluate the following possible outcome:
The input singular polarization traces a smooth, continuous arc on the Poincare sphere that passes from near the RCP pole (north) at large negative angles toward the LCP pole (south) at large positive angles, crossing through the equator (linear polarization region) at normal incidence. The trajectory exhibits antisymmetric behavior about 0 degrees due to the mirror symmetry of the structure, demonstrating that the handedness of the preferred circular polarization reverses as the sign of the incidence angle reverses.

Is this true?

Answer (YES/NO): YES